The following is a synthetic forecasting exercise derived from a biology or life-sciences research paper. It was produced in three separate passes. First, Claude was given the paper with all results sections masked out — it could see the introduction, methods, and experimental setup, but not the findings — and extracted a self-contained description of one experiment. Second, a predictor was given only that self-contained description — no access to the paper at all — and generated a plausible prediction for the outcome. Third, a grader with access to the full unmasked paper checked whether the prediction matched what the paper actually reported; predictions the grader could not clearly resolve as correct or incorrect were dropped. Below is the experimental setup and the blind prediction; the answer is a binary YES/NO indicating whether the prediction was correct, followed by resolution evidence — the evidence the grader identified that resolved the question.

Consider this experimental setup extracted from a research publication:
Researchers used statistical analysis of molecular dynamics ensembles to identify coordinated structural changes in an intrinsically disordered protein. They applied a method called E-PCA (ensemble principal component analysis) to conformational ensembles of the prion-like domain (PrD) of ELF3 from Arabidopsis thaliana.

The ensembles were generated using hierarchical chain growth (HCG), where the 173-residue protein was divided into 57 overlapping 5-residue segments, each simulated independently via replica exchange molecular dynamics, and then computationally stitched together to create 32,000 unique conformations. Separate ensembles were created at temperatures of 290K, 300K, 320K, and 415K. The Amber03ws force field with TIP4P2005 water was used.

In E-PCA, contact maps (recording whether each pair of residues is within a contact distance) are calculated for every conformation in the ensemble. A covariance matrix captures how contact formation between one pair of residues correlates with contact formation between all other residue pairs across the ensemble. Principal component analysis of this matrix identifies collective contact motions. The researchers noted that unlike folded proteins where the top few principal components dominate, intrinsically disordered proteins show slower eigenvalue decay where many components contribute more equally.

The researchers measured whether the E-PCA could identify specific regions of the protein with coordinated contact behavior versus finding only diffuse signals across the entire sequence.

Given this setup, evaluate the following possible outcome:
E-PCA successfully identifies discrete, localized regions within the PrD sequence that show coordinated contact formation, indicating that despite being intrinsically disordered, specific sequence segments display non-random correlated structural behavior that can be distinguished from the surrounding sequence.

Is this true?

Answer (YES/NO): YES